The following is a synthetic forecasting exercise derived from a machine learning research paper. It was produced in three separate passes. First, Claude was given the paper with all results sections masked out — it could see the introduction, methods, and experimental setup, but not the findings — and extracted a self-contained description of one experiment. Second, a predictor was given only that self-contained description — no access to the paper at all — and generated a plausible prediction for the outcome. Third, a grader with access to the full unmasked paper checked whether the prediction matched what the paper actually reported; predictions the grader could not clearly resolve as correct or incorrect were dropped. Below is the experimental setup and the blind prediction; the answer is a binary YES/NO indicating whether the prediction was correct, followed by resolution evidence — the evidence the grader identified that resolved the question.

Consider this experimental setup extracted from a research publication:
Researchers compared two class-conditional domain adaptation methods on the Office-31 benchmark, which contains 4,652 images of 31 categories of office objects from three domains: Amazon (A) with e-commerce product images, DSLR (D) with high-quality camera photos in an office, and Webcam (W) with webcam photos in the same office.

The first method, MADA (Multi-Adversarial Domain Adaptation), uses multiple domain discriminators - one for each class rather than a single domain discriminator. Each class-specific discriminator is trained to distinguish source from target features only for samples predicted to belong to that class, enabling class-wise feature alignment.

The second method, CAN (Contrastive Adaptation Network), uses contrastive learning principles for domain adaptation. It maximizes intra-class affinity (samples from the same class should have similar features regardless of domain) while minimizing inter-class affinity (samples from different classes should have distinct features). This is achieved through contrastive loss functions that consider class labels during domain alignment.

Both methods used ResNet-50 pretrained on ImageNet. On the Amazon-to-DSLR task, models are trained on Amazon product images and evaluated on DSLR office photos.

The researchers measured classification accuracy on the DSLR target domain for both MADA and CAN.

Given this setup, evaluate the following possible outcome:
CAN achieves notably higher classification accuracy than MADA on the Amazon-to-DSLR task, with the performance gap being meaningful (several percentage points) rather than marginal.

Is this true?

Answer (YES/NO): NO